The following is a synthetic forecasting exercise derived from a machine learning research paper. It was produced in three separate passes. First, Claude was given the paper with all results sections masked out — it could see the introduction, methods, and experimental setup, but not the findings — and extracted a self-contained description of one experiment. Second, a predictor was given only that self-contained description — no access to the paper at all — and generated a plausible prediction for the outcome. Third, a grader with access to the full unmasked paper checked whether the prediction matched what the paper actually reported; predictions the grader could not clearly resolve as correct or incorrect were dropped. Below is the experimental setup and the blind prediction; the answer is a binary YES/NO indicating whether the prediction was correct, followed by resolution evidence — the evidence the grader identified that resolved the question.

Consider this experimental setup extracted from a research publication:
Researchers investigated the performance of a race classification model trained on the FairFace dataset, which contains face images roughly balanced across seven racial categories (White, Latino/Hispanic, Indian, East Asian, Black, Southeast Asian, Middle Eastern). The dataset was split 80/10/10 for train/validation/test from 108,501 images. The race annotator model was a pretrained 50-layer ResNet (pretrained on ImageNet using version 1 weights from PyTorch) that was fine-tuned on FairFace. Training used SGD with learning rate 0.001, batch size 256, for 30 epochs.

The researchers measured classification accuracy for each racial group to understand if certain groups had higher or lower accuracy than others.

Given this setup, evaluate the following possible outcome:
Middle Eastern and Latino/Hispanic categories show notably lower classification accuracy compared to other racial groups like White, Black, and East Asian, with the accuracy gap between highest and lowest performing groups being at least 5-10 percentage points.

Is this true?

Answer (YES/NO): NO